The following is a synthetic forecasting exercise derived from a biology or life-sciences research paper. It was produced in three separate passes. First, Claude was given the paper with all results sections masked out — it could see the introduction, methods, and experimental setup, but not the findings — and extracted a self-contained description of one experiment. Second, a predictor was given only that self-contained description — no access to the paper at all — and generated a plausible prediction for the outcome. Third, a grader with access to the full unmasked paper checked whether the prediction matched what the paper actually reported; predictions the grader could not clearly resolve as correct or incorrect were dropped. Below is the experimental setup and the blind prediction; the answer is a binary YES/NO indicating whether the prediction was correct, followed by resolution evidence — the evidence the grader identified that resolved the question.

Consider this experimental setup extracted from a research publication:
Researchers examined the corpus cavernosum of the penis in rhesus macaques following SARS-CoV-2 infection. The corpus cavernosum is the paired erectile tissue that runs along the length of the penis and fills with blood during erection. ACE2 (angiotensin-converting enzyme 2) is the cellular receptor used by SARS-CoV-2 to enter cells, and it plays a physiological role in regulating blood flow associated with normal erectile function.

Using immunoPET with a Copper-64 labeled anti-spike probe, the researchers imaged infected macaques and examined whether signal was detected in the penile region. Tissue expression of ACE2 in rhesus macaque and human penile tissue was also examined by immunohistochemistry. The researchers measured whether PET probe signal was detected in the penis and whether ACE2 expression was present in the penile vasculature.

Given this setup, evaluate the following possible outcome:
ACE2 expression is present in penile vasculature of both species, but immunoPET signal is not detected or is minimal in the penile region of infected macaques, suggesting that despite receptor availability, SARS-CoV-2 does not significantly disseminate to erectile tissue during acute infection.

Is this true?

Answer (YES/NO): NO